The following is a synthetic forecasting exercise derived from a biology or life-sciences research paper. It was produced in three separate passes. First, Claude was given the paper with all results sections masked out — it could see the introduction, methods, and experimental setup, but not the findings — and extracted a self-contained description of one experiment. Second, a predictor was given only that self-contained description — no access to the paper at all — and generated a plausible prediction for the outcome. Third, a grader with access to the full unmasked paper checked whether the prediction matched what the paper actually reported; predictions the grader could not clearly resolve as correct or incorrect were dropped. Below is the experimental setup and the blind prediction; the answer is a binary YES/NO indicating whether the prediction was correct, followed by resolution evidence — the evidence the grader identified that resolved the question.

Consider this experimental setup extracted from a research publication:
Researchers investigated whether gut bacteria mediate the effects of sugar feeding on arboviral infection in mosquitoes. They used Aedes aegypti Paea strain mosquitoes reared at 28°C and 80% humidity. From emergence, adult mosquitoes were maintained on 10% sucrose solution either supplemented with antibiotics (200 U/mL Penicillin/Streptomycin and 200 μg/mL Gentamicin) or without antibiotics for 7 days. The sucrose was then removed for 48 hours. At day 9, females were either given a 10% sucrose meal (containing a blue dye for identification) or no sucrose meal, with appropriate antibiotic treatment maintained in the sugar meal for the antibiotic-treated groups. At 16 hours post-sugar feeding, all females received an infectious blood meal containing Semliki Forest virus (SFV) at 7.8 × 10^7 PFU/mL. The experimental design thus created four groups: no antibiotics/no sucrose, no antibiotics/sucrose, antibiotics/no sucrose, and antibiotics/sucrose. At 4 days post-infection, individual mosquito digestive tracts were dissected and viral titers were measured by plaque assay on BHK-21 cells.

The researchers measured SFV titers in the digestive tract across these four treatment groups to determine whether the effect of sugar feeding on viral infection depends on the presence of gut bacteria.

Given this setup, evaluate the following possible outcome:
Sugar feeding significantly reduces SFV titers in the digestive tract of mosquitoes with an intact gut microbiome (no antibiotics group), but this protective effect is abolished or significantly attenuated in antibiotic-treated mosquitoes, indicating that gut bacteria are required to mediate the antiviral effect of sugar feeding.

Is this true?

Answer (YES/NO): NO